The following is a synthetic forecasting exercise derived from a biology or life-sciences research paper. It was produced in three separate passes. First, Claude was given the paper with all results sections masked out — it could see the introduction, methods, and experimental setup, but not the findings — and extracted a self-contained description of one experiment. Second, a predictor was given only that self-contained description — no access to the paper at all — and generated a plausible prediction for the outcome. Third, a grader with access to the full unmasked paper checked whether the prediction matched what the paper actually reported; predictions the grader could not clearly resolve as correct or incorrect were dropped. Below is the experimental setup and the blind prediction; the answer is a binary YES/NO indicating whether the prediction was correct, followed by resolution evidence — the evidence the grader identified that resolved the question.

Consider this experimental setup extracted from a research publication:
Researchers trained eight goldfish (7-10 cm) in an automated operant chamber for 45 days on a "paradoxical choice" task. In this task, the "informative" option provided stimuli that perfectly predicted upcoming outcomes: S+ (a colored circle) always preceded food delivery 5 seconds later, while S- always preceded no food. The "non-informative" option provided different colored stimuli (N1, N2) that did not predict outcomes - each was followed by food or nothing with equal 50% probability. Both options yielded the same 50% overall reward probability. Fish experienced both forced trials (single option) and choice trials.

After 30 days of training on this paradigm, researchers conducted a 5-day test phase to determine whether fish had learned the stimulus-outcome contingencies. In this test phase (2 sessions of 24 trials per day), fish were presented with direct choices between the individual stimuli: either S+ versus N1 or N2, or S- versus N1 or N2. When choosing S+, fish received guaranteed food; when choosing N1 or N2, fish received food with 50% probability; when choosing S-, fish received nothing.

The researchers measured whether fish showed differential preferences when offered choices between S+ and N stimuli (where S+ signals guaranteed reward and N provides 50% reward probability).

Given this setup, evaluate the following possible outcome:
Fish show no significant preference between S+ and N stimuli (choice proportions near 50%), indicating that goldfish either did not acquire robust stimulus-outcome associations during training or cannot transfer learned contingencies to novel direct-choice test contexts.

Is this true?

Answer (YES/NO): NO